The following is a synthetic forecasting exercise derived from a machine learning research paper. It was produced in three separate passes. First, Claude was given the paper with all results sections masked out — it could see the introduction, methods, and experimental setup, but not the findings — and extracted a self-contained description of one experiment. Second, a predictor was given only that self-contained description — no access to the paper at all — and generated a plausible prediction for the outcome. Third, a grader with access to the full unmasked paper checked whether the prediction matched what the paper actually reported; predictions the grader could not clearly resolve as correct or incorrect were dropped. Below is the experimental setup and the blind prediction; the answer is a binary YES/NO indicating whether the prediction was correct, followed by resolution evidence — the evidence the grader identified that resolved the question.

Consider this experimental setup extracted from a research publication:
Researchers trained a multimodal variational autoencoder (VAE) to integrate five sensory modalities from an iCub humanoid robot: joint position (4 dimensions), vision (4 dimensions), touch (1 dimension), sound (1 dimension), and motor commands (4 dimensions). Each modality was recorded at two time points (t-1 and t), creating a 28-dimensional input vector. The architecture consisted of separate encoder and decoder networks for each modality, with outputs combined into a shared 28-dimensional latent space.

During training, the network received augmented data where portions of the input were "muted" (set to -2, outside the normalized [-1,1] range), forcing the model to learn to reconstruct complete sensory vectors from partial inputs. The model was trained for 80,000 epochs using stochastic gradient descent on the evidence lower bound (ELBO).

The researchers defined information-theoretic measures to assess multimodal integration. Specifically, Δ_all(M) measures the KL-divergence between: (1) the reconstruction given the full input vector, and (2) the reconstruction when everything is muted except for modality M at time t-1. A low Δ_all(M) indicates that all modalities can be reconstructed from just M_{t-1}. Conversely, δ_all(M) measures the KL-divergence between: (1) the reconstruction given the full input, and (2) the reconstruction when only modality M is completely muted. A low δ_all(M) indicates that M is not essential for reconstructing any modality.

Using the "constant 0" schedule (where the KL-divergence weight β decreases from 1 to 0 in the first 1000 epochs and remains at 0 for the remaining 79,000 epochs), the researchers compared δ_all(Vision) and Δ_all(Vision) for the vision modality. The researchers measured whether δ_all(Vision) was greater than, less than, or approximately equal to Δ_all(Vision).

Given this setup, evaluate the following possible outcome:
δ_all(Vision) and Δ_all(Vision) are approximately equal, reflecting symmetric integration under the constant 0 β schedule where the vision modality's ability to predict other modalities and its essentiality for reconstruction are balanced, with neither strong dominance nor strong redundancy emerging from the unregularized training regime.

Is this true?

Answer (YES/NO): NO